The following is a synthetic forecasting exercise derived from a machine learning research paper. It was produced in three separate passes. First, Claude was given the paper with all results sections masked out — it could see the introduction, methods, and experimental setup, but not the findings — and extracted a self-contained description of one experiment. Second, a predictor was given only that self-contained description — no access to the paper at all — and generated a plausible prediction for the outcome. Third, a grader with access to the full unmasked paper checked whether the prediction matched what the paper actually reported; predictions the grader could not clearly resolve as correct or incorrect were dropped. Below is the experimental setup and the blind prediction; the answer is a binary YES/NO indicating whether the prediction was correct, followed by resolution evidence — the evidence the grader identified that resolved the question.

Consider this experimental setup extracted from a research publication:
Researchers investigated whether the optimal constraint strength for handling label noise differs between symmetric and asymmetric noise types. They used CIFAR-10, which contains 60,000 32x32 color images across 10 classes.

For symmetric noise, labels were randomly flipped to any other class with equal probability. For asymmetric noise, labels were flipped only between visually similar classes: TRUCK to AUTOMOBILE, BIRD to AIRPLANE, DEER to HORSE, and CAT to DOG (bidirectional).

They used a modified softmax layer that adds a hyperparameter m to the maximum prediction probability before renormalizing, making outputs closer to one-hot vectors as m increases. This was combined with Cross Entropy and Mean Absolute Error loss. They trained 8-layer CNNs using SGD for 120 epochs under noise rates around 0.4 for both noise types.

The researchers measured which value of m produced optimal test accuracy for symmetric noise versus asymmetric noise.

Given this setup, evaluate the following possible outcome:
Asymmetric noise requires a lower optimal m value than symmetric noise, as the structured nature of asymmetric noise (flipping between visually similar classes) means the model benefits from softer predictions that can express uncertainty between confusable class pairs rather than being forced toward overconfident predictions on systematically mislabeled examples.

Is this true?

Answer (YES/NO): YES